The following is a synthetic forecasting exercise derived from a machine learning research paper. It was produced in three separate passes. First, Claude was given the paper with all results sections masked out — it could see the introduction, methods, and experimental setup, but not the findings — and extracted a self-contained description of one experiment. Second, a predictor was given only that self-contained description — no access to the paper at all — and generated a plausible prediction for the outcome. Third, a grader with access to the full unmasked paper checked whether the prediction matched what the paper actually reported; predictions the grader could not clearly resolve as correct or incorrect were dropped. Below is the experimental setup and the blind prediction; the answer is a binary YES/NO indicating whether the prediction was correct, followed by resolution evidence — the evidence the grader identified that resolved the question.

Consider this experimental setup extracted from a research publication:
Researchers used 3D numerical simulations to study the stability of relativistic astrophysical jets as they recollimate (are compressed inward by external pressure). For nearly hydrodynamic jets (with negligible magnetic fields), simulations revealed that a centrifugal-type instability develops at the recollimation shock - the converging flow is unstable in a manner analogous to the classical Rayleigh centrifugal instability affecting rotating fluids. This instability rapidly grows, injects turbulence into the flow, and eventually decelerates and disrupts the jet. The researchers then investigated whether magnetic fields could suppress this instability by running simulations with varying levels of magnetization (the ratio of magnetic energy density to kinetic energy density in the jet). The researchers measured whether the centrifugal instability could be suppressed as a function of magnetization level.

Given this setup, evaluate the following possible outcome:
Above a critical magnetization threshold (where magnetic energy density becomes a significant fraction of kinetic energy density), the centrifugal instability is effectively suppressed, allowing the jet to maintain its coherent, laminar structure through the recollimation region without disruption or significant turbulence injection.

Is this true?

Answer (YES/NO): YES